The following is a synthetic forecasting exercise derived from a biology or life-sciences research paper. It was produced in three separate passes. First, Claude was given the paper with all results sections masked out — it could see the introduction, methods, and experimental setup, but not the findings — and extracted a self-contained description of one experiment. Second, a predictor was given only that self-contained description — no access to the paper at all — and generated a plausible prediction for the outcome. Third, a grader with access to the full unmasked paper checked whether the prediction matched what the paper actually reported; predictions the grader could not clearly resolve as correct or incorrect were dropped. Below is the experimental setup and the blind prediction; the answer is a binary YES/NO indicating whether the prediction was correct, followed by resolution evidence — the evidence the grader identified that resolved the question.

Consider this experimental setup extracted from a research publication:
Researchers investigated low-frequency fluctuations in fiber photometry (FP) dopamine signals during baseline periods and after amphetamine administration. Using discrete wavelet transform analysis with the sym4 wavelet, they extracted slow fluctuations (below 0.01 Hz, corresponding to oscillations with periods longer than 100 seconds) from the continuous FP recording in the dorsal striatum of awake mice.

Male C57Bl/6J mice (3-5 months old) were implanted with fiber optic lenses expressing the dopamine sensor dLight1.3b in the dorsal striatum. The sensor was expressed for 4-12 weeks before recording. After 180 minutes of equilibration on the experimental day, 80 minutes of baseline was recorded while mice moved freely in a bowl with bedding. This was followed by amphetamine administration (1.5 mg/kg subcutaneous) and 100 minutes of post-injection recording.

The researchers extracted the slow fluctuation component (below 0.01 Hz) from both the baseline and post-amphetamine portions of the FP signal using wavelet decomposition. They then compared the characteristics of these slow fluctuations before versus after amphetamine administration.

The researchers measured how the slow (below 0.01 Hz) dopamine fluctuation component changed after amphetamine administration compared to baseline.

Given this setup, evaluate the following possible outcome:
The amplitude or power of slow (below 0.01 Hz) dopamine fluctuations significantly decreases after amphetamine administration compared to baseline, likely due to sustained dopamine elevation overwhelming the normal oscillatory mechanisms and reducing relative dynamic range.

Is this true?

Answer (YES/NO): NO